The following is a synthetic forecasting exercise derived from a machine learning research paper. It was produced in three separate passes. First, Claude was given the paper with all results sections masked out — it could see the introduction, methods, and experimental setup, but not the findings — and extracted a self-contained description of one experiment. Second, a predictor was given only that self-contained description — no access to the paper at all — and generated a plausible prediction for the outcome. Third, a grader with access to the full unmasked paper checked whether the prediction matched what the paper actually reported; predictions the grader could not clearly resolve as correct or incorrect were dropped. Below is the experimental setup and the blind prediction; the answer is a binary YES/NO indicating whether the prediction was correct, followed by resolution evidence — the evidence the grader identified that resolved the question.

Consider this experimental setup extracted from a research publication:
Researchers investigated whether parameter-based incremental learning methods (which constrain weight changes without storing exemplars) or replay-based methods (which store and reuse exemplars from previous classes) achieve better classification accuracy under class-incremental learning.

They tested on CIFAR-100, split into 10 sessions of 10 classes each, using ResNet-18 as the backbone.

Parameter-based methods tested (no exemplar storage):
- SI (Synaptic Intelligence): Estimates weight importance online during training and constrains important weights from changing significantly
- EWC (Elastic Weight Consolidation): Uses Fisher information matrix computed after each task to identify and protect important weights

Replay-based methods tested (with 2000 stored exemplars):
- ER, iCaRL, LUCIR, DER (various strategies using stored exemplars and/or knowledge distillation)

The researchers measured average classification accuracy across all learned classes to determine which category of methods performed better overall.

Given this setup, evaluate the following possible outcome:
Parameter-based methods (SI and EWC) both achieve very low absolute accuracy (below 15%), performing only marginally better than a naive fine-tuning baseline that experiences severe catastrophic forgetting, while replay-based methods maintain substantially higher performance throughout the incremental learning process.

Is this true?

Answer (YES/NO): NO